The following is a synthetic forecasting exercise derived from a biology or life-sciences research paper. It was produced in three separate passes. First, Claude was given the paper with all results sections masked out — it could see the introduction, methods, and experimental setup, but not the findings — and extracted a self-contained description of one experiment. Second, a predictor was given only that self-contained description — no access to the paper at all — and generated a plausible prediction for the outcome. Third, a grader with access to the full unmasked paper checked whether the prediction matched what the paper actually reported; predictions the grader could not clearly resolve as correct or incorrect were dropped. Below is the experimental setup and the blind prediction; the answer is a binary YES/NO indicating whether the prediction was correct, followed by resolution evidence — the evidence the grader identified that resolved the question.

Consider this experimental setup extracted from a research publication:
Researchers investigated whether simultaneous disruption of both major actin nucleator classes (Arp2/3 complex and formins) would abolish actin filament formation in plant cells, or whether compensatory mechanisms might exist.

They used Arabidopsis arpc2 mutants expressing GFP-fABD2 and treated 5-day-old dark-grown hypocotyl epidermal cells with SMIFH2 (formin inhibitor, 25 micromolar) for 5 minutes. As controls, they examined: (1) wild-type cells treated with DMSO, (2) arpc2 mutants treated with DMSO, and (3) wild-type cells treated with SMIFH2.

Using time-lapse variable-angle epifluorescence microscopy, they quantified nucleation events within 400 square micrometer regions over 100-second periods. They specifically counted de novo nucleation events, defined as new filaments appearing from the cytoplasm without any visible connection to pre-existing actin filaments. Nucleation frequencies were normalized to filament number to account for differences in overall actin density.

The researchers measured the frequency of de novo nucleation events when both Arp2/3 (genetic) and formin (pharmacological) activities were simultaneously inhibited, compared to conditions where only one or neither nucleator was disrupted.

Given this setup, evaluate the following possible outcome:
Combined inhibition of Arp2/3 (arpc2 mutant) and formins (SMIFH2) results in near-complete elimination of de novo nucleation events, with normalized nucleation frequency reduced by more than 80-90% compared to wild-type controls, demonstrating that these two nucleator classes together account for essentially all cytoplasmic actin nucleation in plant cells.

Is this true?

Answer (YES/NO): NO